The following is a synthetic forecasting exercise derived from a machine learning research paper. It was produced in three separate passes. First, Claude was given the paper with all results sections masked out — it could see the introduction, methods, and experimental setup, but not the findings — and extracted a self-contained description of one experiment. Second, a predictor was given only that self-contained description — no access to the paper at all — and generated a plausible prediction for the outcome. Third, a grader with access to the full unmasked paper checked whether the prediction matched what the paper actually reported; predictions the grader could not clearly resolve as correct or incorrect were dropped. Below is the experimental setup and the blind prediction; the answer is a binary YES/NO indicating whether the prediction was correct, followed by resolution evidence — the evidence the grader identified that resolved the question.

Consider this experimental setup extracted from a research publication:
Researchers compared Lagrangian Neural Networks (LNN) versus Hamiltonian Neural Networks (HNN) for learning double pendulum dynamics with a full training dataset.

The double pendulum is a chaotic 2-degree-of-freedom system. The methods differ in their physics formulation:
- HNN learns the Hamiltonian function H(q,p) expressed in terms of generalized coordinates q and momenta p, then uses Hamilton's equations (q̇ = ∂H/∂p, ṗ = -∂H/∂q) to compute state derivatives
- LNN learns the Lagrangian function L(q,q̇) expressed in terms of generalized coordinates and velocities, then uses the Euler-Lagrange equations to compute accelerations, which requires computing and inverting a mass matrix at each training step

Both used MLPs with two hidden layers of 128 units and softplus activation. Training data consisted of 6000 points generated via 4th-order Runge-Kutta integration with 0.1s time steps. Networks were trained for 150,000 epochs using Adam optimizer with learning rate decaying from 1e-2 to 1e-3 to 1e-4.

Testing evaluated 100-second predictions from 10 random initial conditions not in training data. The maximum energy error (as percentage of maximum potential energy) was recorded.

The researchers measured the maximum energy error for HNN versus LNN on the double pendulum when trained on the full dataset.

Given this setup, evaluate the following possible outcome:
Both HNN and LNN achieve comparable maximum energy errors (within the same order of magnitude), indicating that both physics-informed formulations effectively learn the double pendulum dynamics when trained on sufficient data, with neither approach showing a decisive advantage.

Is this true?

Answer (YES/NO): NO